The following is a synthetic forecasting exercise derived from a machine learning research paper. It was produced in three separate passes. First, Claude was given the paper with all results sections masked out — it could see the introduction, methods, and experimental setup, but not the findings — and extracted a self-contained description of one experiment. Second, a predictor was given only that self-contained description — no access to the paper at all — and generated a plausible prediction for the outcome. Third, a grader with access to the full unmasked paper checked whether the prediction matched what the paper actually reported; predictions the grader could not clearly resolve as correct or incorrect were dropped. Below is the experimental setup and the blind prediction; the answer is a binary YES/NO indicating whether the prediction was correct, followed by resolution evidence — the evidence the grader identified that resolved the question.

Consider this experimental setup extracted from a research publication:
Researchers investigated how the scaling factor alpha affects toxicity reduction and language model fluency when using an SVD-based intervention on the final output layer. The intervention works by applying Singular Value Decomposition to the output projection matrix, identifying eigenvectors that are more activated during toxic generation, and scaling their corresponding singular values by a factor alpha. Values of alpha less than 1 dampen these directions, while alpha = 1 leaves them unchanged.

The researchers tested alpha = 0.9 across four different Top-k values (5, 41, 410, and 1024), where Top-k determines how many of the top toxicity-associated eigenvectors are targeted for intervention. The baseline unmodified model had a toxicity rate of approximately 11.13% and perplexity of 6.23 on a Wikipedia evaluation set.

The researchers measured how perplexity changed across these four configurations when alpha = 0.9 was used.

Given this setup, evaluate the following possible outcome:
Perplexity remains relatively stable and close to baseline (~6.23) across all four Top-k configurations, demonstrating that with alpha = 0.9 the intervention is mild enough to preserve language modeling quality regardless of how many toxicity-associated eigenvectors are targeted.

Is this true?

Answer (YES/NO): YES